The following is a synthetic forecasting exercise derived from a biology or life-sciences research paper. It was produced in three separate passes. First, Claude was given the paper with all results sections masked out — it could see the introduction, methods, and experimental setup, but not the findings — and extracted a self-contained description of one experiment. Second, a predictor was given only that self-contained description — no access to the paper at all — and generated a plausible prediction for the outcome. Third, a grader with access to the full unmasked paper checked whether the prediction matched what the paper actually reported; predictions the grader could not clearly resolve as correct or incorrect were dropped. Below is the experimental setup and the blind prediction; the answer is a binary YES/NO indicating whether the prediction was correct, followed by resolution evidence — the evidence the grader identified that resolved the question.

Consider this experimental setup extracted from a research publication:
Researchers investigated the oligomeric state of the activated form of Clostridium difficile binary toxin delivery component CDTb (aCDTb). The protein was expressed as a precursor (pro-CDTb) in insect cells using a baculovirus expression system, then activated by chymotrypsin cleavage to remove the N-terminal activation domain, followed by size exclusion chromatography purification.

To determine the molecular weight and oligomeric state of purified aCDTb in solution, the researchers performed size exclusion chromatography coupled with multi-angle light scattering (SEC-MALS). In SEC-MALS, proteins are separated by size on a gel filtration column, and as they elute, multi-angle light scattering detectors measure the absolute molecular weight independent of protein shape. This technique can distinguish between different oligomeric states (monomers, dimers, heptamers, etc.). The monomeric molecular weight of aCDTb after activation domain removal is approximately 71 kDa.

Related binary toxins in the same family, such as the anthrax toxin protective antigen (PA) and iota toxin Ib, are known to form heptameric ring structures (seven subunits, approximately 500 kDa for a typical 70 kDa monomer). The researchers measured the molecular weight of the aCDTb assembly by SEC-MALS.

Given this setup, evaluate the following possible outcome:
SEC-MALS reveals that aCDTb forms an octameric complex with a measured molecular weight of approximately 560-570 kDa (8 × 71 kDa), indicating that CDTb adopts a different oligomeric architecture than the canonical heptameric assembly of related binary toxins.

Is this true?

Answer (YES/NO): NO